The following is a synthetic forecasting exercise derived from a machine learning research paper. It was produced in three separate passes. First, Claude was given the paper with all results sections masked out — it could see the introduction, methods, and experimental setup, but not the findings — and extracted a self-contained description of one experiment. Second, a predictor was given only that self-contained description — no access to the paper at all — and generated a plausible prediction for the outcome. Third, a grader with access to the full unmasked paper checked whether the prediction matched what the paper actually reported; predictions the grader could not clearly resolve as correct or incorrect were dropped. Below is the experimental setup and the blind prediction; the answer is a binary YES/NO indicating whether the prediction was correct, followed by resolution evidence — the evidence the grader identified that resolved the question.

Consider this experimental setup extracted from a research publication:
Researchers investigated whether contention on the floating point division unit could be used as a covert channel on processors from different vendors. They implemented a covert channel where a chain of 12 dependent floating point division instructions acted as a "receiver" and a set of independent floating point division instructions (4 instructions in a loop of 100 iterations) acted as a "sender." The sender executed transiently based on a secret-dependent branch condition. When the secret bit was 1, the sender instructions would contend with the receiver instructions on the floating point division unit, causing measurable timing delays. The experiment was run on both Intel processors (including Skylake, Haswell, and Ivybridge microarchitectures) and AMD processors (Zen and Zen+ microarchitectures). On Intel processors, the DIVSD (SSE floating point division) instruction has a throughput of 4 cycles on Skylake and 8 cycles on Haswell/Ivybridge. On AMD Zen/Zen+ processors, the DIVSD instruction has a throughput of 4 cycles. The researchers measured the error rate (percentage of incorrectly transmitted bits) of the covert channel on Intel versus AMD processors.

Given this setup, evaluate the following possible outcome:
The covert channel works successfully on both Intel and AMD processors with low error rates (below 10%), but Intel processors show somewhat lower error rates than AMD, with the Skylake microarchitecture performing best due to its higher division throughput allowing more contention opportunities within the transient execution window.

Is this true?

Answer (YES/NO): NO